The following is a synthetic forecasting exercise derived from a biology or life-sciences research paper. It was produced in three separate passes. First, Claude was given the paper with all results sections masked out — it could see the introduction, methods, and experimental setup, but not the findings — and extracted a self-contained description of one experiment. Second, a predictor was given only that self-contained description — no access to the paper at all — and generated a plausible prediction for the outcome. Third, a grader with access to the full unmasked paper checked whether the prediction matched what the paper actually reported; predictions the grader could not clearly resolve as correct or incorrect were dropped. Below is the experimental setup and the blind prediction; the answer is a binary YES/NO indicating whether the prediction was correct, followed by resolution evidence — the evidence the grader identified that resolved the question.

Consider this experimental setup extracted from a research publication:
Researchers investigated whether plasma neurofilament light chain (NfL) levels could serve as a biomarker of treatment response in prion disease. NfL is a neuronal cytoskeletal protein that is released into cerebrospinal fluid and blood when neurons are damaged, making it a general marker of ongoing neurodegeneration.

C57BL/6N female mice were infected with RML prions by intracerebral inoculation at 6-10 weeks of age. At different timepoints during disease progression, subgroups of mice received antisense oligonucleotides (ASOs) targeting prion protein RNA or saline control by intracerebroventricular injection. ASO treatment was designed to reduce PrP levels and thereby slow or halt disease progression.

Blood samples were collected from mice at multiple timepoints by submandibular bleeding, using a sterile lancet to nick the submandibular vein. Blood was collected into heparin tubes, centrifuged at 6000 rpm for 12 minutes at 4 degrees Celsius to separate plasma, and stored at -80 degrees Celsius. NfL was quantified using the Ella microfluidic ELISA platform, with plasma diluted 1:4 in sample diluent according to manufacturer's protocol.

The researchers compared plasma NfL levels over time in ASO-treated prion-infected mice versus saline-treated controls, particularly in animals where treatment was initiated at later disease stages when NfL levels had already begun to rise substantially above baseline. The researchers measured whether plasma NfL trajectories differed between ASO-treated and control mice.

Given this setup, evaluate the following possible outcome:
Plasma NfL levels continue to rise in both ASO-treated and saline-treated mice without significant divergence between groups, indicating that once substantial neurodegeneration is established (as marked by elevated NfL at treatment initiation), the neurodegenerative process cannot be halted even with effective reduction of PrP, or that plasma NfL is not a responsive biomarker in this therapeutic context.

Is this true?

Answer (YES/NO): NO